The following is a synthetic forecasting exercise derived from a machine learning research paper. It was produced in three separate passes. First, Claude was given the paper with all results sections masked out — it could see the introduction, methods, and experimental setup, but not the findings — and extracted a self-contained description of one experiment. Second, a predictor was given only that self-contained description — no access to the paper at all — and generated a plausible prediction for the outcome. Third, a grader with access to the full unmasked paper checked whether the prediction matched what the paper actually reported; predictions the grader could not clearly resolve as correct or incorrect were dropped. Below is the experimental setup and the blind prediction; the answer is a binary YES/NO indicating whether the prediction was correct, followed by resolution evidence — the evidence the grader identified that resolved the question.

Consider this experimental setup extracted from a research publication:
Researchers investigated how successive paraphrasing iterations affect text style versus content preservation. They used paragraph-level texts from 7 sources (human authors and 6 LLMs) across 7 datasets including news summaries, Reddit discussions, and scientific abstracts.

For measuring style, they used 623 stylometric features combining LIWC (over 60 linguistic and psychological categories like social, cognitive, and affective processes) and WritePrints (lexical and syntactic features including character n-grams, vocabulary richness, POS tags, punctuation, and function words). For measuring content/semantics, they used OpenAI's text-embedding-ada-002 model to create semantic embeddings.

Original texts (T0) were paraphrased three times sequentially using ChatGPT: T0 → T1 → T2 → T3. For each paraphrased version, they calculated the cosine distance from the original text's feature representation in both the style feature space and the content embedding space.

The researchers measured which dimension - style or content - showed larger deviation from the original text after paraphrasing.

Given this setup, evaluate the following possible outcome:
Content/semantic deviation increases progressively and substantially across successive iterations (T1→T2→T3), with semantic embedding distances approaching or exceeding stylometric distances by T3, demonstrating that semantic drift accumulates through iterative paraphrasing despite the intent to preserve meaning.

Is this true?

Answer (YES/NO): NO